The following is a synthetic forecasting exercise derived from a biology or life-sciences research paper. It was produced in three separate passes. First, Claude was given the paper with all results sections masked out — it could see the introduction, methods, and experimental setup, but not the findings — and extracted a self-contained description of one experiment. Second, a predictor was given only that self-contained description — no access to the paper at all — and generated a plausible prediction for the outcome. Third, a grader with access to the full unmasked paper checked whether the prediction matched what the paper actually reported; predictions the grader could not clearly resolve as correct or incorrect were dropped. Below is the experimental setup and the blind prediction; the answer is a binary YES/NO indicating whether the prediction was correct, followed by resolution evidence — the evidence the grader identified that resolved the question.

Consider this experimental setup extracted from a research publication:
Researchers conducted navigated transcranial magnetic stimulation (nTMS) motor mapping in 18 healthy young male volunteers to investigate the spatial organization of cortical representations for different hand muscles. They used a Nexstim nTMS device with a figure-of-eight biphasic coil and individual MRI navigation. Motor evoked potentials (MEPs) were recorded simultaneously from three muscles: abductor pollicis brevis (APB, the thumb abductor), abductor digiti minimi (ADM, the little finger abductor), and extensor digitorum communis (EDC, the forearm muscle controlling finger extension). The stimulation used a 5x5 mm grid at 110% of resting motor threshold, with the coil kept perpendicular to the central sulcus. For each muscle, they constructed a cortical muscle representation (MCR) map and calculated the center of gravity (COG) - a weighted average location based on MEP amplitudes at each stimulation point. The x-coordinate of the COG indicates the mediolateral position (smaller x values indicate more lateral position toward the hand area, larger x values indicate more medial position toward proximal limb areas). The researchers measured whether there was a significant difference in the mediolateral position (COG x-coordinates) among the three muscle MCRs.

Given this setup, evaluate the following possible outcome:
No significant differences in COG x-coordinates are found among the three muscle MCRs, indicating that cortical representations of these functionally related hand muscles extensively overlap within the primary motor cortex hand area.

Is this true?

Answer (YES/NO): NO